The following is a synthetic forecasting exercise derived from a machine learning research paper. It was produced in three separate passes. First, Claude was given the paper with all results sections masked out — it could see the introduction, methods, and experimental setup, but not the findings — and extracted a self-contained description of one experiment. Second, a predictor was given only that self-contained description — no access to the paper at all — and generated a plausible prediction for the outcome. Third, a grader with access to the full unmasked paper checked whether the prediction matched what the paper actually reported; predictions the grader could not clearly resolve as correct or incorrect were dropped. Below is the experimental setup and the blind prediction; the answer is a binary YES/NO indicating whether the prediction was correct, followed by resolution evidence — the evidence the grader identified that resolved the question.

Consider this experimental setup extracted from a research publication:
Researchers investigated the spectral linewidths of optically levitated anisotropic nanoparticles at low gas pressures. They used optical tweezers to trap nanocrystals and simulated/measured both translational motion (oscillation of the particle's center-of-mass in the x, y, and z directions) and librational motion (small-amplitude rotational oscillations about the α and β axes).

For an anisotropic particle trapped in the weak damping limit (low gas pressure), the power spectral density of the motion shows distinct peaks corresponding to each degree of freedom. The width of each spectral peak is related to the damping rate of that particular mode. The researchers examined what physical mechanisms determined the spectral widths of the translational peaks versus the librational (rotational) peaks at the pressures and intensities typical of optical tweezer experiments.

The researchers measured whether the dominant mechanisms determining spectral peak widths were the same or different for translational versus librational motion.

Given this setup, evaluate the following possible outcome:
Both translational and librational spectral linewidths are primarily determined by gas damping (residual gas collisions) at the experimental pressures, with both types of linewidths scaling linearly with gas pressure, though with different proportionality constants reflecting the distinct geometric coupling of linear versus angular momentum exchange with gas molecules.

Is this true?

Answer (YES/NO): NO